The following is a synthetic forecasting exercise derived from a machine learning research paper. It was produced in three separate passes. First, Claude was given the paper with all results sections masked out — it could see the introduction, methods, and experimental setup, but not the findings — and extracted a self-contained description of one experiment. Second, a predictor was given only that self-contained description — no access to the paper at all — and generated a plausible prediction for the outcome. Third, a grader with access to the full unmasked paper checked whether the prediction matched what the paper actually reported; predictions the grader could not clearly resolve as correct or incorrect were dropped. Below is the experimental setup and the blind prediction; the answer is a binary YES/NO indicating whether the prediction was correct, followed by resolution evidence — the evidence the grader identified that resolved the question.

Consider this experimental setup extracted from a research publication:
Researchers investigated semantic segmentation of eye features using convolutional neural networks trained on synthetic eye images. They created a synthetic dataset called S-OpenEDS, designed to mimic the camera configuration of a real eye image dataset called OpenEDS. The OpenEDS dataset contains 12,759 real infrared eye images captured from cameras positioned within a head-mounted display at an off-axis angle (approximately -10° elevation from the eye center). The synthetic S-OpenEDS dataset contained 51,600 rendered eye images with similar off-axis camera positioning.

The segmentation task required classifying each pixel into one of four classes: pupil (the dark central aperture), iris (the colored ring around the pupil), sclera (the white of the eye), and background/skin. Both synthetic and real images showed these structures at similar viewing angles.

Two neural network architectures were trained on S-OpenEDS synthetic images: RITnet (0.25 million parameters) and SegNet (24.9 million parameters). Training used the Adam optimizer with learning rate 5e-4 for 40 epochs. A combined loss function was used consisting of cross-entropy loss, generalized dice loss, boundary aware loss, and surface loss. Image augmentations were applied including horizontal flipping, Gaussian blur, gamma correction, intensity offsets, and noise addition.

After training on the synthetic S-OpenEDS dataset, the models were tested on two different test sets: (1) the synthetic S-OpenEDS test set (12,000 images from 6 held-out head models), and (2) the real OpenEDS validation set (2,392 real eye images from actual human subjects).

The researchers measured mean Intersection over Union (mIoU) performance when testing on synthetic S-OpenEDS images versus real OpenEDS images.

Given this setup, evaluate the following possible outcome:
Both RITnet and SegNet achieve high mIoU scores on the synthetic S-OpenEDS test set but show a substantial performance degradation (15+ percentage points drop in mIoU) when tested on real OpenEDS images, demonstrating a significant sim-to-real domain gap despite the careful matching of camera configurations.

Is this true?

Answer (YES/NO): YES